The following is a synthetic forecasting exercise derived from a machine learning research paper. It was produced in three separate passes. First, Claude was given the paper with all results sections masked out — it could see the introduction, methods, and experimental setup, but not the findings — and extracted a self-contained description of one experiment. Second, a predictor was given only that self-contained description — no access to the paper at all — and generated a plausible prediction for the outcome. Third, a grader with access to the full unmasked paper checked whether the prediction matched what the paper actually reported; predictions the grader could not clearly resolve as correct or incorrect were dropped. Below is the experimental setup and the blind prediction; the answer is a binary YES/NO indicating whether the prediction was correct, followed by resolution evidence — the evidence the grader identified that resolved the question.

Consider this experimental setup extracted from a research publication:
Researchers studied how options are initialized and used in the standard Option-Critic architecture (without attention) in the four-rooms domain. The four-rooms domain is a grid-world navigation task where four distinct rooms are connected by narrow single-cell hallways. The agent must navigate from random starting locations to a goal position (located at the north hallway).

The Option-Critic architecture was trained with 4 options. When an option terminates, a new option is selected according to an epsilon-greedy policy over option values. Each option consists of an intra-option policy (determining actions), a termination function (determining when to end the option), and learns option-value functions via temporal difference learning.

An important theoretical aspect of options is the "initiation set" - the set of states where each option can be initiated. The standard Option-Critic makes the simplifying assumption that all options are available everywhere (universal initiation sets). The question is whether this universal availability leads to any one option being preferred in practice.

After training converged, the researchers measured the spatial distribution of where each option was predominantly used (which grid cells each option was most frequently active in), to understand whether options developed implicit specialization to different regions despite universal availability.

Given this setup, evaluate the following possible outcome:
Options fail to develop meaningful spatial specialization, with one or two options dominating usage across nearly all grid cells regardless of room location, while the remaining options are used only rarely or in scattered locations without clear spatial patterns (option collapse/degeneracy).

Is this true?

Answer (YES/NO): YES